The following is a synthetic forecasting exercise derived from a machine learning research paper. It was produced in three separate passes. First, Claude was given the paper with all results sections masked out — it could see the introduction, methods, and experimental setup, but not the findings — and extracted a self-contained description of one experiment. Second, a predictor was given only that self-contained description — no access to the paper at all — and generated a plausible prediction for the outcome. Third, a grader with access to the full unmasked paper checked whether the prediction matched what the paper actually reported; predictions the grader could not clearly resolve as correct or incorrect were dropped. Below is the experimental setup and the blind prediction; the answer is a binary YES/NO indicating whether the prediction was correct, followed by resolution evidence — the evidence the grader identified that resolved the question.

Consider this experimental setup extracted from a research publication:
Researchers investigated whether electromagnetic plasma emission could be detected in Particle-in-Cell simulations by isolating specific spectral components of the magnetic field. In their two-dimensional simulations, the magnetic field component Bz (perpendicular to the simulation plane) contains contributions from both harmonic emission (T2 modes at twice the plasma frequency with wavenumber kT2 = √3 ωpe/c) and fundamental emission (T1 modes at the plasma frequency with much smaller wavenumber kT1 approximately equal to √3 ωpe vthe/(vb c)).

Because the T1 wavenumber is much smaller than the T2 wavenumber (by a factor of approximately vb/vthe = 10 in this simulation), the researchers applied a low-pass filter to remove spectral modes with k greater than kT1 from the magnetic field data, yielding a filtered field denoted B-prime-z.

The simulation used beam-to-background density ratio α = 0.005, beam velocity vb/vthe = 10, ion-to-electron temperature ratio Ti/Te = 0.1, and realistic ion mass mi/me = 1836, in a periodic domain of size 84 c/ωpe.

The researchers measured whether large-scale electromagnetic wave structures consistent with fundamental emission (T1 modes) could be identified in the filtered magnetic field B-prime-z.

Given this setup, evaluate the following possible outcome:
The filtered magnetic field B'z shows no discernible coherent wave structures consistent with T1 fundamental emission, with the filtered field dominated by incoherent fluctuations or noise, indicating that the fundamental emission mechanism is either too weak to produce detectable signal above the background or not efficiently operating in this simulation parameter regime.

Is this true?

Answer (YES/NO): NO